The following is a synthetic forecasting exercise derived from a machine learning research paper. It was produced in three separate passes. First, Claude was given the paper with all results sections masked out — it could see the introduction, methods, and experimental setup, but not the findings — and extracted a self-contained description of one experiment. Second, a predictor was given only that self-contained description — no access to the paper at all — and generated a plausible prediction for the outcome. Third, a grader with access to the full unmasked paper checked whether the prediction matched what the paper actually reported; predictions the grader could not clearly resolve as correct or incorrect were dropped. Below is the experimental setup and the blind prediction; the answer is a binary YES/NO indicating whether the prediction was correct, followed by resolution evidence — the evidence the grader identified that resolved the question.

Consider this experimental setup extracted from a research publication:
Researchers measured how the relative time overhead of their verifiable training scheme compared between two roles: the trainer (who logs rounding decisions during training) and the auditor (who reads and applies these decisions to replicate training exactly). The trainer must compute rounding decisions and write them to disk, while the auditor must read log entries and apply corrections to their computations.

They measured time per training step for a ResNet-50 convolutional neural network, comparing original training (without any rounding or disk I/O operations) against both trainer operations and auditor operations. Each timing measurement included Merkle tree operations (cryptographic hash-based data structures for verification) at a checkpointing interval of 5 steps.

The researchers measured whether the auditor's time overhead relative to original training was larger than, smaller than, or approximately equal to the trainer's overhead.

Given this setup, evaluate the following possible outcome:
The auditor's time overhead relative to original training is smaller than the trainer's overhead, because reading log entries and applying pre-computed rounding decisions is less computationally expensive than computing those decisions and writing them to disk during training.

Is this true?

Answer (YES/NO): NO